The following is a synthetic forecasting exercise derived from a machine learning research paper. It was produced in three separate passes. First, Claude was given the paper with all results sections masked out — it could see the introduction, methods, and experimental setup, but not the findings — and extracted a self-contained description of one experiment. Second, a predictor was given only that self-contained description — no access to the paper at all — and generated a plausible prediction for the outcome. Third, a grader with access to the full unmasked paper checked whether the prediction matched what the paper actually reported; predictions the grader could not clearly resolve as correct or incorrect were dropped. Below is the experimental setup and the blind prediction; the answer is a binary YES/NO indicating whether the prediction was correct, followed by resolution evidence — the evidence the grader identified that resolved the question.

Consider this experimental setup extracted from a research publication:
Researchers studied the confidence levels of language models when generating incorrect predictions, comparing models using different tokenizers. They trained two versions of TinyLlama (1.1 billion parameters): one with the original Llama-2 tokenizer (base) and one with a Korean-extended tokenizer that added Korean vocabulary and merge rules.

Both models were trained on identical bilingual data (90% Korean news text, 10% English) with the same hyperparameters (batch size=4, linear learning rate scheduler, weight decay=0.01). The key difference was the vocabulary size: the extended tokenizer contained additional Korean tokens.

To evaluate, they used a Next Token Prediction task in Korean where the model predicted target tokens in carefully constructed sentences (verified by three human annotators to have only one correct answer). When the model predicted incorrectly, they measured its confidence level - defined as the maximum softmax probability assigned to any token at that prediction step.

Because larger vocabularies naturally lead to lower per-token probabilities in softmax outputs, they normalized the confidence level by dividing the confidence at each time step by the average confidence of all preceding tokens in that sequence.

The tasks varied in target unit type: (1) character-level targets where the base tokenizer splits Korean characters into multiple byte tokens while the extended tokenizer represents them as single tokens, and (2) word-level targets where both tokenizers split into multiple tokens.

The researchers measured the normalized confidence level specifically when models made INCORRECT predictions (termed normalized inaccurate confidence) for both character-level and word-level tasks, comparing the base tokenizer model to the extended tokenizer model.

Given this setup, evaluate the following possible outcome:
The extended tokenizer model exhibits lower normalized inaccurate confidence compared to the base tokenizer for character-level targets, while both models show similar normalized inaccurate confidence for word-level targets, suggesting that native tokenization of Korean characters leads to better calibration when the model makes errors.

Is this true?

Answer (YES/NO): NO